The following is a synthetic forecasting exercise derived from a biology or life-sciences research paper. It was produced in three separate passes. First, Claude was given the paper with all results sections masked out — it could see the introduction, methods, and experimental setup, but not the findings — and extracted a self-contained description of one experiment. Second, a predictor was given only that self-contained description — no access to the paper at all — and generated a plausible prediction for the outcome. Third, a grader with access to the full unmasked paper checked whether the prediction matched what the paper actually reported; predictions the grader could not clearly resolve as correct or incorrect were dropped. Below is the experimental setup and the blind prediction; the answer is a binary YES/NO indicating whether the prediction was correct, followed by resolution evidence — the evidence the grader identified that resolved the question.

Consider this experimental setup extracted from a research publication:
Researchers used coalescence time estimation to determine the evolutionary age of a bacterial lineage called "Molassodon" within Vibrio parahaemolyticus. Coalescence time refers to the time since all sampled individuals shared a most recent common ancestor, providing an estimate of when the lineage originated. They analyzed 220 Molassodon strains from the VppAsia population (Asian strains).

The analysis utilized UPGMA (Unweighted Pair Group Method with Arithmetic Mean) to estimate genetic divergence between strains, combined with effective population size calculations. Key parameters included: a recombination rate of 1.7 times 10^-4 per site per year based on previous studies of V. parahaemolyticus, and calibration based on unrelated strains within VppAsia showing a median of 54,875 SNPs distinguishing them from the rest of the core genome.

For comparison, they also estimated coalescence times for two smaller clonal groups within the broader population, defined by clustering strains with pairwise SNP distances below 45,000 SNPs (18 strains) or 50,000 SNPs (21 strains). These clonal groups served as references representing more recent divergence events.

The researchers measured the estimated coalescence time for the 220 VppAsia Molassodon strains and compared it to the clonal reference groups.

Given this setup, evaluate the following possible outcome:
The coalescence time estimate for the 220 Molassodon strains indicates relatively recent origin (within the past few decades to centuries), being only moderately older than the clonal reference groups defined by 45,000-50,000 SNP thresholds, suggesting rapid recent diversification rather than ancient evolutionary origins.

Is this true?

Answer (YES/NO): NO